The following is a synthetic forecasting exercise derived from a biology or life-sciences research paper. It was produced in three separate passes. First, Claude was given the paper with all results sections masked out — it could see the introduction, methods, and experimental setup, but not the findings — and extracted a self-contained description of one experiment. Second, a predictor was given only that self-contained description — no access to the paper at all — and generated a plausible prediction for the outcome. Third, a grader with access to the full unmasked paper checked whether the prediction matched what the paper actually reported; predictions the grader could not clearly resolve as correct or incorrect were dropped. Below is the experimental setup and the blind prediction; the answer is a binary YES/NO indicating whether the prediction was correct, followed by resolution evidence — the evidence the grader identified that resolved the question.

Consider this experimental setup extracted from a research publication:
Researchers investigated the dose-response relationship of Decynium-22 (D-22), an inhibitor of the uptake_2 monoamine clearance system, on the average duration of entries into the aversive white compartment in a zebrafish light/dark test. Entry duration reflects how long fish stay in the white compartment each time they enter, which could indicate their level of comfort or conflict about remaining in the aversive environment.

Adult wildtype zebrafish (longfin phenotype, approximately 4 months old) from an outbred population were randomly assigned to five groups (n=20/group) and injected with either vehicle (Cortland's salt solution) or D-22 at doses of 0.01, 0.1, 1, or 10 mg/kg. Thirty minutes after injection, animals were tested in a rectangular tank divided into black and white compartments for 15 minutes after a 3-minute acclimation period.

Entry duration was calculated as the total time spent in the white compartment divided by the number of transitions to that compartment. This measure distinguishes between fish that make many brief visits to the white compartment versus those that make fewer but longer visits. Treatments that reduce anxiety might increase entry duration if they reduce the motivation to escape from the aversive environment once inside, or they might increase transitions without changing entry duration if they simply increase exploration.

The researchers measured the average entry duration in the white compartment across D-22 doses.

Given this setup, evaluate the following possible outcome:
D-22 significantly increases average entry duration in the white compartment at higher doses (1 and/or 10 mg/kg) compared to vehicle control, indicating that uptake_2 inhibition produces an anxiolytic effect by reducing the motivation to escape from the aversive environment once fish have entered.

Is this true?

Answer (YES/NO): NO